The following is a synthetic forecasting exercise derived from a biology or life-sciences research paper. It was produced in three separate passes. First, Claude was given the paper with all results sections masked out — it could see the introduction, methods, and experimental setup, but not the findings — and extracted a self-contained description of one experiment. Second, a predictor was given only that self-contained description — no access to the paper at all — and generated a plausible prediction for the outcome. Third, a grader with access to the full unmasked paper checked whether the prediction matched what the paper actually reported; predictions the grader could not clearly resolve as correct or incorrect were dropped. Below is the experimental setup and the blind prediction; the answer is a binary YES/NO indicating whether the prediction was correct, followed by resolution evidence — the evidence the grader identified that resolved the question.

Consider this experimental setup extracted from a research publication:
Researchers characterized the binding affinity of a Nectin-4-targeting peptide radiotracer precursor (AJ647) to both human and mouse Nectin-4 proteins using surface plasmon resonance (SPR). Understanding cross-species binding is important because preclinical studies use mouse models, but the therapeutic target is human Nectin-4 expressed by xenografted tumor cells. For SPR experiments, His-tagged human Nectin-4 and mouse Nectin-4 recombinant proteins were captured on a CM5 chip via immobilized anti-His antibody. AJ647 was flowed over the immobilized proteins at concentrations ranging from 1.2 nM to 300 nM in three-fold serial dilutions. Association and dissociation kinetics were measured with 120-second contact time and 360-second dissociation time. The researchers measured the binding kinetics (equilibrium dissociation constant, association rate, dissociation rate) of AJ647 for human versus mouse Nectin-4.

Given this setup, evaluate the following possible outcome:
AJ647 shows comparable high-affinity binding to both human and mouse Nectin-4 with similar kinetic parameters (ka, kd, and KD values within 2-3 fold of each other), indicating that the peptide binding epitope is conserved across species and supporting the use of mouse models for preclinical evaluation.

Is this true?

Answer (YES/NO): YES